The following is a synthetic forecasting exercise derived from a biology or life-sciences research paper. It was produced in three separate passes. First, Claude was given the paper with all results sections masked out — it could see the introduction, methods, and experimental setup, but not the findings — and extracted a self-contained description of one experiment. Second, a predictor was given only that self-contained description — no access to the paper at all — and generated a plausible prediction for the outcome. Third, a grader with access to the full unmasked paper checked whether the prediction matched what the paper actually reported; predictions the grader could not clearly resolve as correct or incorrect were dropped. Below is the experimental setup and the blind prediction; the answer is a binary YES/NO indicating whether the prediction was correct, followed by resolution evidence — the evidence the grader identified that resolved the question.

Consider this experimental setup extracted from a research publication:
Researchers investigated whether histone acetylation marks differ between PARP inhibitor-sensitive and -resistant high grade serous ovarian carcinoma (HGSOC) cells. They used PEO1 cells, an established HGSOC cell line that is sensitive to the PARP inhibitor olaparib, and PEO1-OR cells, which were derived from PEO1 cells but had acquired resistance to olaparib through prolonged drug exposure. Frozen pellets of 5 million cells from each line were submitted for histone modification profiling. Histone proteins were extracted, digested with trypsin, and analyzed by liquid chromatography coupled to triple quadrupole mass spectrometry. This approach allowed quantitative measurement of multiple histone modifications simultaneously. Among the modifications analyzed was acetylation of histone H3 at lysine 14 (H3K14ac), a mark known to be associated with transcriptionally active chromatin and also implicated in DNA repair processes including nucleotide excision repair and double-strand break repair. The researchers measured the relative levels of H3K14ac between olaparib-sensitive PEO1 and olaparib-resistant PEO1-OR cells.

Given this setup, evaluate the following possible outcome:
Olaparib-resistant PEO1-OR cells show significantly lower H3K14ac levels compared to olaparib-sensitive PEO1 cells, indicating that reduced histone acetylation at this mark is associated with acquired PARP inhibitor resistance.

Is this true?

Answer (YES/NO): NO